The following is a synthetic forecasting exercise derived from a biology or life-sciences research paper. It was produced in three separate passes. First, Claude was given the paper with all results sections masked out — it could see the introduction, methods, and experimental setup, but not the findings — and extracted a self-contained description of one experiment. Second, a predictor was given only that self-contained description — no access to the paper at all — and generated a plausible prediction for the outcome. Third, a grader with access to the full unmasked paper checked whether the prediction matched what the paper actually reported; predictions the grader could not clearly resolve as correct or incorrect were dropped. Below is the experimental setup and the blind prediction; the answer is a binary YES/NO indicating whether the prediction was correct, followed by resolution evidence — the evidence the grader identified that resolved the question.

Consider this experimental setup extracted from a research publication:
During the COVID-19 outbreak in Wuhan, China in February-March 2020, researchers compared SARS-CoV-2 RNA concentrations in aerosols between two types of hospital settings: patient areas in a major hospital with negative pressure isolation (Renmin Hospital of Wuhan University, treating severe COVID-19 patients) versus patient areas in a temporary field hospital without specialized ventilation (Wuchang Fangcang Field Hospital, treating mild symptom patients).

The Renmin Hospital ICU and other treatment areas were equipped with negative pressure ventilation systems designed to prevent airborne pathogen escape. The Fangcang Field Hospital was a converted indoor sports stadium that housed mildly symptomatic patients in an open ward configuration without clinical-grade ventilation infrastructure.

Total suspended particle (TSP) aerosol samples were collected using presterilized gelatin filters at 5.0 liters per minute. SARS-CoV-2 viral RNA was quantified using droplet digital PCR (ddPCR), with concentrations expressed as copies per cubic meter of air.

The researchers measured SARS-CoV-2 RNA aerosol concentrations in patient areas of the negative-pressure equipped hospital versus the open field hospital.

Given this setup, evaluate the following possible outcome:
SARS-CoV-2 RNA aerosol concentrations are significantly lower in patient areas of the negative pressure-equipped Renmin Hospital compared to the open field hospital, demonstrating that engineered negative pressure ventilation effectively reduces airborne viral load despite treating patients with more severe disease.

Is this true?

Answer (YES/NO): NO